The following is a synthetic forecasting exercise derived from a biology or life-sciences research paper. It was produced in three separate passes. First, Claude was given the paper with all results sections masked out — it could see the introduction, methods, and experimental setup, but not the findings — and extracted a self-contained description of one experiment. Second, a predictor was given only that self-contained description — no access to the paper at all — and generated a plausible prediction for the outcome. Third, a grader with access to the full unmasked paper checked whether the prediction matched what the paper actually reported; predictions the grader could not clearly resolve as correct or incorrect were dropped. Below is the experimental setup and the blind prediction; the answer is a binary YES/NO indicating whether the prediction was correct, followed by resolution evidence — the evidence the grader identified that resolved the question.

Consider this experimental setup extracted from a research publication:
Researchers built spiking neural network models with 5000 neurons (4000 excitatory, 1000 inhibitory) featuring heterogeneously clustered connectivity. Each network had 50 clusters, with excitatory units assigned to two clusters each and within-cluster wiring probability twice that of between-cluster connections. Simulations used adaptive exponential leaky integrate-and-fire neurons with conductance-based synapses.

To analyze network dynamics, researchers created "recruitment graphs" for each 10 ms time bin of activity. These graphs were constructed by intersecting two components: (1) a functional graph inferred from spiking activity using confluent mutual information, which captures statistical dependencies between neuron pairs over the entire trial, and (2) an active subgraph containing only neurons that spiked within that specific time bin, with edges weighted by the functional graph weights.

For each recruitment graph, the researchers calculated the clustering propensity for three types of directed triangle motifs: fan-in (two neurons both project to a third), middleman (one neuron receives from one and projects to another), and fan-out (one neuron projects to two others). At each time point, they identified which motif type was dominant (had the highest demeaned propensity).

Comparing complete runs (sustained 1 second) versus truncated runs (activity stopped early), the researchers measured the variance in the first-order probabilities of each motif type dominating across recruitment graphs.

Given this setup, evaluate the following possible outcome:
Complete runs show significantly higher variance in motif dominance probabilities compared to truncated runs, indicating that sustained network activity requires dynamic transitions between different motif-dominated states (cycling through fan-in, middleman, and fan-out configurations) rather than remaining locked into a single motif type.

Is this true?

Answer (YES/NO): NO